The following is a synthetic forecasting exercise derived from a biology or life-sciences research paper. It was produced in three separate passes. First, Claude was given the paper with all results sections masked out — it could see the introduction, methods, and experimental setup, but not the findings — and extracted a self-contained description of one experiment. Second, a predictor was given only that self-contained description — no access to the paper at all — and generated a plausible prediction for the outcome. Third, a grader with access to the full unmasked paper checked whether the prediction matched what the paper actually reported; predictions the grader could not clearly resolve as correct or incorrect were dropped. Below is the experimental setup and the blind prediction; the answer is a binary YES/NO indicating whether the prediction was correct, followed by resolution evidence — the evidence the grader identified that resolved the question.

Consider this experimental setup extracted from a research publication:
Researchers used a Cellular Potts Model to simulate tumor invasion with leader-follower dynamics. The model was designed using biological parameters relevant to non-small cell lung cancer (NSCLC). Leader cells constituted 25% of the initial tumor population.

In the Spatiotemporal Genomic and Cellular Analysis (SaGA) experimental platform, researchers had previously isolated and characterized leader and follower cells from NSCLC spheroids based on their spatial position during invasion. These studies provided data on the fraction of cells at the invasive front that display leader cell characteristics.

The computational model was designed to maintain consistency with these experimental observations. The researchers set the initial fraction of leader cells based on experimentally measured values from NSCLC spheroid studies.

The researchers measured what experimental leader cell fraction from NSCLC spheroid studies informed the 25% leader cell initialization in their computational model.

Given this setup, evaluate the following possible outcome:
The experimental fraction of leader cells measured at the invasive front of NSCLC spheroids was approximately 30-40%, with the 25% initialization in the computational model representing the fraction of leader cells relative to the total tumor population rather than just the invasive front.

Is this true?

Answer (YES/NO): NO